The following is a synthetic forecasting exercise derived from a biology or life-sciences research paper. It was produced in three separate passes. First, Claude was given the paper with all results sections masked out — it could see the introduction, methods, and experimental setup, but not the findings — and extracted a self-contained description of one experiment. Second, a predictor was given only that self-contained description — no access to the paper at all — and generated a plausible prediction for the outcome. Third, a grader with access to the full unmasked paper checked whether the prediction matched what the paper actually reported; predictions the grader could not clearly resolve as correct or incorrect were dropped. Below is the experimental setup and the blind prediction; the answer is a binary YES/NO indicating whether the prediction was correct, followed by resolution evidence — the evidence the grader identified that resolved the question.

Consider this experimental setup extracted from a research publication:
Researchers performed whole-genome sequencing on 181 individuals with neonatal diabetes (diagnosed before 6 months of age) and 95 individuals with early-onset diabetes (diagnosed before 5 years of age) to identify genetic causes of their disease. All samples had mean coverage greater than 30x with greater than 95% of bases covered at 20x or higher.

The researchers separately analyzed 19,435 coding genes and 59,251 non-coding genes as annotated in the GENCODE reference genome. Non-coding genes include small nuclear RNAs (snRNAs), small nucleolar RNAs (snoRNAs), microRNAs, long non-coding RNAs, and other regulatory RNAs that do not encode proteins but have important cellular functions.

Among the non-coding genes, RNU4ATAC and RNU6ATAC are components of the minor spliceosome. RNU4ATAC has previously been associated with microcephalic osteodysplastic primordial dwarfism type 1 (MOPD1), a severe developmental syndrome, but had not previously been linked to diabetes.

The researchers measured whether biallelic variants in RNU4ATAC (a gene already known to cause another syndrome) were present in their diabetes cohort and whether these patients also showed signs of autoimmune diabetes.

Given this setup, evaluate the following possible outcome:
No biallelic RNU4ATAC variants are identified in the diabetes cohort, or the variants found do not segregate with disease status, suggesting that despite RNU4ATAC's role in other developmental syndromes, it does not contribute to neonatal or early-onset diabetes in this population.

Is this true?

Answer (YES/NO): NO